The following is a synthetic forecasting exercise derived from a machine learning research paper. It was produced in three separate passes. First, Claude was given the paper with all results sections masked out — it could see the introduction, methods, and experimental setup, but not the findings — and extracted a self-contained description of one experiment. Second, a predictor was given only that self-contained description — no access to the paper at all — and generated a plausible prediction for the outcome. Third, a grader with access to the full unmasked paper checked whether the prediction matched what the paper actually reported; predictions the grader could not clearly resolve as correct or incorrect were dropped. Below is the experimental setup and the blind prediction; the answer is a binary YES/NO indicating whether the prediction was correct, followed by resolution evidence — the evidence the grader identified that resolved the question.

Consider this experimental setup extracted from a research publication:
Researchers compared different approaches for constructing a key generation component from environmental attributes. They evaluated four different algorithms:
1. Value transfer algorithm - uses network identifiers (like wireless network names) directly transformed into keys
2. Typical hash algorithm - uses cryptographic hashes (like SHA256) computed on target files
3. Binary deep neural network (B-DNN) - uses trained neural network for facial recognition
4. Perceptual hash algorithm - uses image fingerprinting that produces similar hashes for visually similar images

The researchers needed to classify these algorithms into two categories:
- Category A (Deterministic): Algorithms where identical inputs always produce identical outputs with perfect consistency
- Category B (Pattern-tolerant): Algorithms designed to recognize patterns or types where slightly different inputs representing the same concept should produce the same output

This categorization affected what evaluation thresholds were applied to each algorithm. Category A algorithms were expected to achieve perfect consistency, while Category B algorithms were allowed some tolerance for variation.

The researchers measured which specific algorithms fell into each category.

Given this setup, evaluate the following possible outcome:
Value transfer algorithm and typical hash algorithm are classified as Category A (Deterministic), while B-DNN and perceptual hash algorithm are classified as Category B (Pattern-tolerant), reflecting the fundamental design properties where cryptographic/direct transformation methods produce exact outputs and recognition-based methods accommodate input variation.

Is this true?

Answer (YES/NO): YES